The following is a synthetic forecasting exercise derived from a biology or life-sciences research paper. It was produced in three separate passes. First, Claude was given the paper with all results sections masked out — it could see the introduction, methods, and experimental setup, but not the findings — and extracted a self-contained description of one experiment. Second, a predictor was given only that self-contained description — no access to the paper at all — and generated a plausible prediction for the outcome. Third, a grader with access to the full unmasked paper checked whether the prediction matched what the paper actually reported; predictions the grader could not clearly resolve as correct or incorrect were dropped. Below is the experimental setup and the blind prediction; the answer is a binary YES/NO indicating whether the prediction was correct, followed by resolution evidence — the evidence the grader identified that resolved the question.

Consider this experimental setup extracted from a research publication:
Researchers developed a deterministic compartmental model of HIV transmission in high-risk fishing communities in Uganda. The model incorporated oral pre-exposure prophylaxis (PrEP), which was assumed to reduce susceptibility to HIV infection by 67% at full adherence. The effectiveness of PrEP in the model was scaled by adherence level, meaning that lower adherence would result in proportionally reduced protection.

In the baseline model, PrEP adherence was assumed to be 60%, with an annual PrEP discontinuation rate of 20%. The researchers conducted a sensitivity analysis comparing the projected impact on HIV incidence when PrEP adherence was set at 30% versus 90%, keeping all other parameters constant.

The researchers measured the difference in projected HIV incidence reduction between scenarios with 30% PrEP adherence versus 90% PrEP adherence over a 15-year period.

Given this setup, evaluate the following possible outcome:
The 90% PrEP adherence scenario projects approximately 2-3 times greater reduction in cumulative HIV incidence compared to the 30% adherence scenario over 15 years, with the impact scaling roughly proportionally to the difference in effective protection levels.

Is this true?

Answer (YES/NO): NO